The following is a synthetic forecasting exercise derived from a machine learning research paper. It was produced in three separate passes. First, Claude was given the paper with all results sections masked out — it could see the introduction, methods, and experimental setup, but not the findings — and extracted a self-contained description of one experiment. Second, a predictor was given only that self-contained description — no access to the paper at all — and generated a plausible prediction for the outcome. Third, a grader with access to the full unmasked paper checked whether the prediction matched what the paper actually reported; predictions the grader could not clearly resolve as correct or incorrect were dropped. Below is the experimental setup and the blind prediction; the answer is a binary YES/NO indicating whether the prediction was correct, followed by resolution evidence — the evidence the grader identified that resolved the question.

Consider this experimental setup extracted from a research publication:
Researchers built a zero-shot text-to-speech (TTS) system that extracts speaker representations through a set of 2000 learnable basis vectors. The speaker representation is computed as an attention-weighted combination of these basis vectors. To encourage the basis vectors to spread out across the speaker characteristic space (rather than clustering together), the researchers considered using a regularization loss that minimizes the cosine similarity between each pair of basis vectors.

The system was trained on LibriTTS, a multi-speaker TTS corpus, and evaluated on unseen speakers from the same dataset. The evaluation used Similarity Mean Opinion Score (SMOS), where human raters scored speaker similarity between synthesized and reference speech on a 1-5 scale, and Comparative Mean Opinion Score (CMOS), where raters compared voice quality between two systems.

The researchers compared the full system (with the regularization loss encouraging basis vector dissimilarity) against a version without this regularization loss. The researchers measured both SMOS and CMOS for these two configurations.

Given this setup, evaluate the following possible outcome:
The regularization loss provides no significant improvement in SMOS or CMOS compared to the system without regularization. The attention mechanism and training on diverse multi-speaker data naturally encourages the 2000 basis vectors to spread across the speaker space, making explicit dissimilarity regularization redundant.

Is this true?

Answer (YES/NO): NO